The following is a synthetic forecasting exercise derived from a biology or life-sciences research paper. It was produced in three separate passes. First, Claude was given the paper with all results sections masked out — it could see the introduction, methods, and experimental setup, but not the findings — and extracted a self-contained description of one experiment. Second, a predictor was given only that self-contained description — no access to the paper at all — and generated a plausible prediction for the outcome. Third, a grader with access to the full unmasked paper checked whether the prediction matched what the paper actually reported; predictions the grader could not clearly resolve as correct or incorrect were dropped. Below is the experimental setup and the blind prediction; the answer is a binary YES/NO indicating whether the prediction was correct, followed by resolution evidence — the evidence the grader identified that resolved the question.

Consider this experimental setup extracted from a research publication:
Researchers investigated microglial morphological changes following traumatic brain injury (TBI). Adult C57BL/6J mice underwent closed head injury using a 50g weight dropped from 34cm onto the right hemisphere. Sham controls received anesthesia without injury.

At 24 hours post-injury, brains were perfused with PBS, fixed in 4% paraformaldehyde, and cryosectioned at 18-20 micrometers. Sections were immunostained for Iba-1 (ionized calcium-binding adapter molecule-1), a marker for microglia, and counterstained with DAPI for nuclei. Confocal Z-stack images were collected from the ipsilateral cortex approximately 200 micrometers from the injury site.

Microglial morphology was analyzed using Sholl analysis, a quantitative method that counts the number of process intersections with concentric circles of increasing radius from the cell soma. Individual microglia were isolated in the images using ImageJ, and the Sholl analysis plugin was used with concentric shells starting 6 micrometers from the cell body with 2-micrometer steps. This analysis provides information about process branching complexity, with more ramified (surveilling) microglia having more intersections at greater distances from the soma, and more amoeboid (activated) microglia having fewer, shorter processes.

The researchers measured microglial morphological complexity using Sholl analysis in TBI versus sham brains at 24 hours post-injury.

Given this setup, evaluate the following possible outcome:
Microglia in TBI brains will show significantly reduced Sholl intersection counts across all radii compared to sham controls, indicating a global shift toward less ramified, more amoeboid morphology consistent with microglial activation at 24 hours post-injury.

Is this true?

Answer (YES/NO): NO